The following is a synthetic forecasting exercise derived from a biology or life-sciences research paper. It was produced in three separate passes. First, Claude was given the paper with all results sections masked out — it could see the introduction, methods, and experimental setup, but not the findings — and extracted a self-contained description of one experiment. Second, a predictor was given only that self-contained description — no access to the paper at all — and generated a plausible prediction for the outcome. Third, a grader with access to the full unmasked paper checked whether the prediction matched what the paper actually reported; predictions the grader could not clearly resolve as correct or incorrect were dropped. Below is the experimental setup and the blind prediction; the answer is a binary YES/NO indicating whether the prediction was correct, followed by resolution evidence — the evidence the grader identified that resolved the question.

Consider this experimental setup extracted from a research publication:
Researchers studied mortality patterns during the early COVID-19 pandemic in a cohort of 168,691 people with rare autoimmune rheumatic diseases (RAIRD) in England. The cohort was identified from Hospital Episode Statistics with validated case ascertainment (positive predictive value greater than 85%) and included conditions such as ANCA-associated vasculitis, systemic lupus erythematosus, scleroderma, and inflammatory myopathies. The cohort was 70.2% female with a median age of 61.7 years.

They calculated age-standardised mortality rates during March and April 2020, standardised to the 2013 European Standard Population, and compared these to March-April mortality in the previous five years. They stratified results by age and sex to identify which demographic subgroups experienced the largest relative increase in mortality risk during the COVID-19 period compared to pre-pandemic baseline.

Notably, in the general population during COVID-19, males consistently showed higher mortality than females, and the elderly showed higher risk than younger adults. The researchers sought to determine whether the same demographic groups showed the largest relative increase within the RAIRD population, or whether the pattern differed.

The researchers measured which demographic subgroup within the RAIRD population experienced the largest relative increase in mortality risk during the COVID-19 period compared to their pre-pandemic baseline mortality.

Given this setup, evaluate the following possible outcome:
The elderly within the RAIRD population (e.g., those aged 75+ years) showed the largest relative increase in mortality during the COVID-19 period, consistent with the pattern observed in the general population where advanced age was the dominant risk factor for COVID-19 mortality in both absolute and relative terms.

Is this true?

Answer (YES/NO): NO